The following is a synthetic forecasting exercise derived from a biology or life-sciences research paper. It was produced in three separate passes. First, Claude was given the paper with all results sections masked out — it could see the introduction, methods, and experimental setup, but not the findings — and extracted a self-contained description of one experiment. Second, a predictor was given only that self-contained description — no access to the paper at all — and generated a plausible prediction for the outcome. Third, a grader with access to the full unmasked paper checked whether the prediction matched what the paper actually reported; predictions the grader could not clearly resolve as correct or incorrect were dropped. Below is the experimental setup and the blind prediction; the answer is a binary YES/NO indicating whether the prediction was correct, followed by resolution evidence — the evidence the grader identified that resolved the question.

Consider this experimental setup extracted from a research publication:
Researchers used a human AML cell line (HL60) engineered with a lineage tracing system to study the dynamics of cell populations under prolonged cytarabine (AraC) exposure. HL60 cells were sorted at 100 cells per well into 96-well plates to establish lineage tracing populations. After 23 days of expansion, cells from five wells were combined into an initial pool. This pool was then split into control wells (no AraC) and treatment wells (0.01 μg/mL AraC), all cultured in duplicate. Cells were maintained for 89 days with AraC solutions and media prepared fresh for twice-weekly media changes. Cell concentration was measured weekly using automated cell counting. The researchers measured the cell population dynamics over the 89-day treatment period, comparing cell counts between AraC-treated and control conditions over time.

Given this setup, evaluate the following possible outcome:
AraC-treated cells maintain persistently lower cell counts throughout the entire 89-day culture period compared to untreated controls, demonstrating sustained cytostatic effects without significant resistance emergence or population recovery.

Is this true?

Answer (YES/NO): NO